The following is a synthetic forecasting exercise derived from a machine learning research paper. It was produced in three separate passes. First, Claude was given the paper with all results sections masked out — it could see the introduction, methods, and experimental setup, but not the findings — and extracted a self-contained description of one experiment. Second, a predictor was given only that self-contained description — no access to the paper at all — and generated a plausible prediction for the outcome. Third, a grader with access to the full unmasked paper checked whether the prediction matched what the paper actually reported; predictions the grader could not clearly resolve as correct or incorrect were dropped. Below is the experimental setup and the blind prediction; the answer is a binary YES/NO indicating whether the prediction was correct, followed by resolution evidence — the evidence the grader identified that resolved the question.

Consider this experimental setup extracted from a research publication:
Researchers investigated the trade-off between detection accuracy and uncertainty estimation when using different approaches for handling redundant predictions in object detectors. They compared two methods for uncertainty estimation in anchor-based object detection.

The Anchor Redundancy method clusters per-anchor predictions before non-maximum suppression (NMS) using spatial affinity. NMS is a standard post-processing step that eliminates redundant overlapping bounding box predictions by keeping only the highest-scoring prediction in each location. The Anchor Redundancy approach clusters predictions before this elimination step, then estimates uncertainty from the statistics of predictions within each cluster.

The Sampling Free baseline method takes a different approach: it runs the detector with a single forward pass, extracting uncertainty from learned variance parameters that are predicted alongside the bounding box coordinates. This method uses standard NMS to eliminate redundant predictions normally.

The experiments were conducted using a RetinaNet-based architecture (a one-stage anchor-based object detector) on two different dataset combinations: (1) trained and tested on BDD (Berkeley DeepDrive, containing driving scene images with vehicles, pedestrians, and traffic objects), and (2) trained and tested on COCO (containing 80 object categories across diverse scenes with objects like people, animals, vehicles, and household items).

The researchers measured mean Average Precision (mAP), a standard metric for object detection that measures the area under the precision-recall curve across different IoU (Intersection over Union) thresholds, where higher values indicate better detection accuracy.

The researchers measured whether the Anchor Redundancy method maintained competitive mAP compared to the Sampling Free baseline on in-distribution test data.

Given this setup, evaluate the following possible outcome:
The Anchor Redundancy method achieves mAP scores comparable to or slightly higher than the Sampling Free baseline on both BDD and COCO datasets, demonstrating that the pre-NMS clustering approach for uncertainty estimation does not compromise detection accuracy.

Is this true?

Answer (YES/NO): NO